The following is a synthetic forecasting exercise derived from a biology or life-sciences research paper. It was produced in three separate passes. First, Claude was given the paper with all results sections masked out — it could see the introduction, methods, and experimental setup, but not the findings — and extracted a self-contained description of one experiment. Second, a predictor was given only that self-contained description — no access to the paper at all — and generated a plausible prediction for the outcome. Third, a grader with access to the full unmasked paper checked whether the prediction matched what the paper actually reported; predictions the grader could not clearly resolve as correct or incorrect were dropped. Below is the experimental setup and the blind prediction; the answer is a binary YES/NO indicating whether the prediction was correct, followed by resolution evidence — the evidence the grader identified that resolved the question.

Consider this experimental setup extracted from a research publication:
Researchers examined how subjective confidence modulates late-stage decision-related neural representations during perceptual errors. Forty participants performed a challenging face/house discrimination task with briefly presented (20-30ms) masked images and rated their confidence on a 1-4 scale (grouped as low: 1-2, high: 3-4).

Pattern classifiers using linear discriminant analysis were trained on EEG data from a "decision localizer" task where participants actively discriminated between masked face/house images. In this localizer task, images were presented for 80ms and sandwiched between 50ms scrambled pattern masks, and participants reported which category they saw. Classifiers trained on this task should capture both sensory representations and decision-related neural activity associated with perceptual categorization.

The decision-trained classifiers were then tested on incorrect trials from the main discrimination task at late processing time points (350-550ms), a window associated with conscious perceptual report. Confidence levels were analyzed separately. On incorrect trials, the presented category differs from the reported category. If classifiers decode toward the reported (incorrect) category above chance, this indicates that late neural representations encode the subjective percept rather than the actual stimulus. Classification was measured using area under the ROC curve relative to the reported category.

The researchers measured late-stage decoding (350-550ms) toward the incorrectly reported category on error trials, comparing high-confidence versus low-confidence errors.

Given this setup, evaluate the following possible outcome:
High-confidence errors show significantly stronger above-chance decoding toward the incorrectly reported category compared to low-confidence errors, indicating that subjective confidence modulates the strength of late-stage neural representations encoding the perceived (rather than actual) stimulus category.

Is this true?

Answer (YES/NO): YES